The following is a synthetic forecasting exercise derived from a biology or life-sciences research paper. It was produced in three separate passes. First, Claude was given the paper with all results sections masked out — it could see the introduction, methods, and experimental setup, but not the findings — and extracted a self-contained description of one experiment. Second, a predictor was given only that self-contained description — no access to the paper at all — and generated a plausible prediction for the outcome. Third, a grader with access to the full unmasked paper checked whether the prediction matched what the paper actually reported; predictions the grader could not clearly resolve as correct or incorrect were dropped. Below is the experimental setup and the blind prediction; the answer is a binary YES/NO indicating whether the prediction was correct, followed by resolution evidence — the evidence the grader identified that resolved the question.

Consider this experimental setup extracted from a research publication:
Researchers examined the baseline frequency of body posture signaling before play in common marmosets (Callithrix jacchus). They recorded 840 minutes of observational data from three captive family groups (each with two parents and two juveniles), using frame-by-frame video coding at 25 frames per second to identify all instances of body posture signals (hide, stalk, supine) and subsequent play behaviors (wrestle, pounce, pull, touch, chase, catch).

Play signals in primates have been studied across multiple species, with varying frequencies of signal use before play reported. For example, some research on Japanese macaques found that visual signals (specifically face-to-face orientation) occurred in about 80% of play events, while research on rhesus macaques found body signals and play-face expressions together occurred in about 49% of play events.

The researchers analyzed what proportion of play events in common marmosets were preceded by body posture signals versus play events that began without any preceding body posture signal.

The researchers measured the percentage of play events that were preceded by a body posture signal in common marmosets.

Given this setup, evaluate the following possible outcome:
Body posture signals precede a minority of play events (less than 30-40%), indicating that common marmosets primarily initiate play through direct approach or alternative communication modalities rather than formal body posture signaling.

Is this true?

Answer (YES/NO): NO